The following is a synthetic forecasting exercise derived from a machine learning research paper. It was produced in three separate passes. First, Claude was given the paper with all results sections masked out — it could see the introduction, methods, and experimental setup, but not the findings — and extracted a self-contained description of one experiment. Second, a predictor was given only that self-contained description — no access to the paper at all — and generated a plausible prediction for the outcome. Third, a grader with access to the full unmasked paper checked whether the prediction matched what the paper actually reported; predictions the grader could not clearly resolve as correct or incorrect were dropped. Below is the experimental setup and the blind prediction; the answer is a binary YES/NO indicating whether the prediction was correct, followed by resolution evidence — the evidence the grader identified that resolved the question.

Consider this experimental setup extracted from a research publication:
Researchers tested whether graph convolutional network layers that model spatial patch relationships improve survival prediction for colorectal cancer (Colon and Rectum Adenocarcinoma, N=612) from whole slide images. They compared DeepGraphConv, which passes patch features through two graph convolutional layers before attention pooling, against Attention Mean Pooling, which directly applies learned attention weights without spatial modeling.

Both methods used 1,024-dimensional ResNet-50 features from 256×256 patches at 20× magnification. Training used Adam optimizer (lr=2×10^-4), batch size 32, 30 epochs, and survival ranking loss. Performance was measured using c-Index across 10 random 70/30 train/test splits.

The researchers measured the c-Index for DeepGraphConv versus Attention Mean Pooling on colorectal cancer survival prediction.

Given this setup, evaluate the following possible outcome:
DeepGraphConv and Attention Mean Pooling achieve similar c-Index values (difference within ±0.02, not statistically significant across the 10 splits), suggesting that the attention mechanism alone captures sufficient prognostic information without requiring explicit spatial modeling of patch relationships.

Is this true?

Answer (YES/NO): YES